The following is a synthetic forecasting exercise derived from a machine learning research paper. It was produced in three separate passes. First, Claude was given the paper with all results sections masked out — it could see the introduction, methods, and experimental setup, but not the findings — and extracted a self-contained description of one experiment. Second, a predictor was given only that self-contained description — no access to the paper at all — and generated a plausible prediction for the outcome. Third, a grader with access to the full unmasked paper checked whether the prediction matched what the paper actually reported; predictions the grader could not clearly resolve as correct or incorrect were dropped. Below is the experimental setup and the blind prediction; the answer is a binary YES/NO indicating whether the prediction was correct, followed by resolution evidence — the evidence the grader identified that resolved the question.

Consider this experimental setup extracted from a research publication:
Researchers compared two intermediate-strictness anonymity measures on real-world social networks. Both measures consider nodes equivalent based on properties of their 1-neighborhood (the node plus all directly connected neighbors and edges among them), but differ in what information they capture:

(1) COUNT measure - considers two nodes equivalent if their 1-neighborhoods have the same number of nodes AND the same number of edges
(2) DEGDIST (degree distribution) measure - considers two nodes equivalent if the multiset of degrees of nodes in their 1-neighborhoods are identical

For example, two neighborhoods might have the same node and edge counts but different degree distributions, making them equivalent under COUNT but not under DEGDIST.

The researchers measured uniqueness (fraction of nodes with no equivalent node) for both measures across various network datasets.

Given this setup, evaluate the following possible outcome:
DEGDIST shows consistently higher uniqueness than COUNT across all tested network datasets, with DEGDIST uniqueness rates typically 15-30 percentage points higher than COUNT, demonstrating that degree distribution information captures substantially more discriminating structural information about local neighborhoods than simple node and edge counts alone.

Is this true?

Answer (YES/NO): NO